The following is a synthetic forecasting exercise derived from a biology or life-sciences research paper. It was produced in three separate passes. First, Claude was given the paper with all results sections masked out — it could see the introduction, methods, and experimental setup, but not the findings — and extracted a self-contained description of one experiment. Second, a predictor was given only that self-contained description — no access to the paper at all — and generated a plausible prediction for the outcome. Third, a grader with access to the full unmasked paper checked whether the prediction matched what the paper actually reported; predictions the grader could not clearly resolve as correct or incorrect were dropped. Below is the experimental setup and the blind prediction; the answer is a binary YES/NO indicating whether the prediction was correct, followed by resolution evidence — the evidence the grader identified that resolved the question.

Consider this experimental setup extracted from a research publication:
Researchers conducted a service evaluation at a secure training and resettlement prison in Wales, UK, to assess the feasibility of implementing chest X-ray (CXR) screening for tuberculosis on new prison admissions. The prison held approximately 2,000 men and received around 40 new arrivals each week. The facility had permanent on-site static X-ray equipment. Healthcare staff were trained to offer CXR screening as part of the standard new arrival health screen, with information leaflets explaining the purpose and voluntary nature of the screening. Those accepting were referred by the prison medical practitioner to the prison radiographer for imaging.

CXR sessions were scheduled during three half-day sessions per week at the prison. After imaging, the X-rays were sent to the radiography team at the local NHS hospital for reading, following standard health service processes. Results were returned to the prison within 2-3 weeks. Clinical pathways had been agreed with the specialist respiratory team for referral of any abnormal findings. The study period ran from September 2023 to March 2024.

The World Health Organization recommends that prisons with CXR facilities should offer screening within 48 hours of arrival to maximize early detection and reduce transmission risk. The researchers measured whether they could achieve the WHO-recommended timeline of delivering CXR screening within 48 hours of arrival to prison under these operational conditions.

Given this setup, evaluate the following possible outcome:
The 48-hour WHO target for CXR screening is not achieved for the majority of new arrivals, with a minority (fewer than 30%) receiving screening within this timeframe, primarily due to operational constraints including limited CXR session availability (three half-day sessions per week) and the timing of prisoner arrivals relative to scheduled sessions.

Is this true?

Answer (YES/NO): NO